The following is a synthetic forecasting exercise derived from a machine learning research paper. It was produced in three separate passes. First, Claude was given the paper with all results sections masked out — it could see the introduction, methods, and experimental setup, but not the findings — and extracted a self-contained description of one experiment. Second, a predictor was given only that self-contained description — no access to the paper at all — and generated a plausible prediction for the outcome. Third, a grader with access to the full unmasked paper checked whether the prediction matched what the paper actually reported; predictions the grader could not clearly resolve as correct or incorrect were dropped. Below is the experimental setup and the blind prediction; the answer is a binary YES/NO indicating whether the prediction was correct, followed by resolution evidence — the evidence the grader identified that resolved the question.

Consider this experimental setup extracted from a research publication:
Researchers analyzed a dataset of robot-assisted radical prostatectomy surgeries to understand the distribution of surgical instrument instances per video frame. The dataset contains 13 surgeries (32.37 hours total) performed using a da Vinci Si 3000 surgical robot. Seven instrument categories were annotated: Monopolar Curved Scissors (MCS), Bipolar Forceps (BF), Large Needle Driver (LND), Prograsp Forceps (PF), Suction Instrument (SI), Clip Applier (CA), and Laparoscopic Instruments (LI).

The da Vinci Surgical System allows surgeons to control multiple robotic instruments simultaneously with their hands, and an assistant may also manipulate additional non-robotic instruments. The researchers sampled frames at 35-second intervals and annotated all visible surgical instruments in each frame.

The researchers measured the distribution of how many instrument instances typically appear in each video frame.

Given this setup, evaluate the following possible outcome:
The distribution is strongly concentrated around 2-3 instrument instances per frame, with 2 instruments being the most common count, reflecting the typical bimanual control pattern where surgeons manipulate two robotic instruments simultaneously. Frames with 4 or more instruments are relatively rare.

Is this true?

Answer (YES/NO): YES